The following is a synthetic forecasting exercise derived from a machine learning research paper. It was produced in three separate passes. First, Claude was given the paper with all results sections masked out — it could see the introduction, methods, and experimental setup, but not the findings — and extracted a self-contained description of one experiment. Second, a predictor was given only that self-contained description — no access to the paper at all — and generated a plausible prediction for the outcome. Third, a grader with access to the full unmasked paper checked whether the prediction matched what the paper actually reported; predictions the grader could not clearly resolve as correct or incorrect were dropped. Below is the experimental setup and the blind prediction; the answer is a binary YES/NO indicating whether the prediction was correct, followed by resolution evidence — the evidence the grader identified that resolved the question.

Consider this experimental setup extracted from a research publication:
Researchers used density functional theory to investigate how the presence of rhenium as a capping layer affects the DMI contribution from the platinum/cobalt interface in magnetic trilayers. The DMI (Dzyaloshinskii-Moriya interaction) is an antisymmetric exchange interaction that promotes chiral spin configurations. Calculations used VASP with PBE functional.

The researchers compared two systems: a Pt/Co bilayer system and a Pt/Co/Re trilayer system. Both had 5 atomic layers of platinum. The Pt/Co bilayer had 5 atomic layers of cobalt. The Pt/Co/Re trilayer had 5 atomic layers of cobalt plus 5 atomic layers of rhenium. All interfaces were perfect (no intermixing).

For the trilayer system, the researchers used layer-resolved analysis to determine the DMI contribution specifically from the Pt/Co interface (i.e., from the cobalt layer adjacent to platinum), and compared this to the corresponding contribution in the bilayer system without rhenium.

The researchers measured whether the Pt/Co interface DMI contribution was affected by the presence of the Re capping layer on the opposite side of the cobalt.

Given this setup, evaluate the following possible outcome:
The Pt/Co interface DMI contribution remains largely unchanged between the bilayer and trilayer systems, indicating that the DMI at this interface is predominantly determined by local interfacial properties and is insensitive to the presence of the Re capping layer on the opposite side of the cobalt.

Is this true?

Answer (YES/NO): NO